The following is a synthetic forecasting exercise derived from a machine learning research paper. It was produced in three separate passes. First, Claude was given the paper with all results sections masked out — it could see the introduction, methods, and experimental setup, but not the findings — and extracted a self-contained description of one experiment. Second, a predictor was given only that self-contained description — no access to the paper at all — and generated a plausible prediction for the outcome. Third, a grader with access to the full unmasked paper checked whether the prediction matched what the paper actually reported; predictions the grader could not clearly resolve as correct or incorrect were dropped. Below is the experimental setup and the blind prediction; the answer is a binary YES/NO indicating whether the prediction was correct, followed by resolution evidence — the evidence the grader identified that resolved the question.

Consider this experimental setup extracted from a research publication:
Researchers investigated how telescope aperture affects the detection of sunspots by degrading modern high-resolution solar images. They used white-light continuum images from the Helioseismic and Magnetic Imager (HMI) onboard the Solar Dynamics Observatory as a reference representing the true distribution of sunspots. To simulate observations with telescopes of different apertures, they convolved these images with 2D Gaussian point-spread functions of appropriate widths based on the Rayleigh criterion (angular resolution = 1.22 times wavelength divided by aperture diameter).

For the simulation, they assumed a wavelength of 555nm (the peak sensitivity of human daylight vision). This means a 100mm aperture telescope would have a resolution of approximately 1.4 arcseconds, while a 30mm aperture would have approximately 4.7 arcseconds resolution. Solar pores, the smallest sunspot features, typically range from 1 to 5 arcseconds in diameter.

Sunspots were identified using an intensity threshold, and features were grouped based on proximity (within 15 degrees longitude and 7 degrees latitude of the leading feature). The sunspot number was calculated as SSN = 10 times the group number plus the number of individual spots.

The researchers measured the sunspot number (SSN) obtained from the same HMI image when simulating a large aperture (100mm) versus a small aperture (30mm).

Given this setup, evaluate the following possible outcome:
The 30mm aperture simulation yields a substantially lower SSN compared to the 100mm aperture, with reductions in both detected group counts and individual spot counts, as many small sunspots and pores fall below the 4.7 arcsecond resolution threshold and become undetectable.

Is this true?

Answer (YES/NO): YES